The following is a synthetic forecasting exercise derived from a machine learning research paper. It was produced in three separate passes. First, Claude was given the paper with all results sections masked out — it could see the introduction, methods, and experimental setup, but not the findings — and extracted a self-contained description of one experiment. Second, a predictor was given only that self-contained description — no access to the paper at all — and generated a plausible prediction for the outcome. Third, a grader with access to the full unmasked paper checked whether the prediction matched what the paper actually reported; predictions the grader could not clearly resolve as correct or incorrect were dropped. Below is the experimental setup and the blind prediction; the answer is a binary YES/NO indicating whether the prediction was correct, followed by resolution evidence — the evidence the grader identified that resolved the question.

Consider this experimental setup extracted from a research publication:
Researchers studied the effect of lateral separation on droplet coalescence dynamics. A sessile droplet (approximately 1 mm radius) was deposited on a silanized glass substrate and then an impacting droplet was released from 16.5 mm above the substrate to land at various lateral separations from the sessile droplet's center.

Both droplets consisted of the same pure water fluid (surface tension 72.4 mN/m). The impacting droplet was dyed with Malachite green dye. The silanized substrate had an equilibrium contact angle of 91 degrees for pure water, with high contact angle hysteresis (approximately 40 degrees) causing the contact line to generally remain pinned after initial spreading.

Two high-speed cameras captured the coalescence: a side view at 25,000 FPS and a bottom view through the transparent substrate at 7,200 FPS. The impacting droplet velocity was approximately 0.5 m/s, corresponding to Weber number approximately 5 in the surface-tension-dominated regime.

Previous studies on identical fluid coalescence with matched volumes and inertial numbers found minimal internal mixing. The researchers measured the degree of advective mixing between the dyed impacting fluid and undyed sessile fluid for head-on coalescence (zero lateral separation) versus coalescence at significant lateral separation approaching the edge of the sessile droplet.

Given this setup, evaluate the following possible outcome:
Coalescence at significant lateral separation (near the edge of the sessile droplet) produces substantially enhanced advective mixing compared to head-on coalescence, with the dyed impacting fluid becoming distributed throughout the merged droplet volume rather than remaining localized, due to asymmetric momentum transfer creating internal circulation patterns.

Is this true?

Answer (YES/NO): NO